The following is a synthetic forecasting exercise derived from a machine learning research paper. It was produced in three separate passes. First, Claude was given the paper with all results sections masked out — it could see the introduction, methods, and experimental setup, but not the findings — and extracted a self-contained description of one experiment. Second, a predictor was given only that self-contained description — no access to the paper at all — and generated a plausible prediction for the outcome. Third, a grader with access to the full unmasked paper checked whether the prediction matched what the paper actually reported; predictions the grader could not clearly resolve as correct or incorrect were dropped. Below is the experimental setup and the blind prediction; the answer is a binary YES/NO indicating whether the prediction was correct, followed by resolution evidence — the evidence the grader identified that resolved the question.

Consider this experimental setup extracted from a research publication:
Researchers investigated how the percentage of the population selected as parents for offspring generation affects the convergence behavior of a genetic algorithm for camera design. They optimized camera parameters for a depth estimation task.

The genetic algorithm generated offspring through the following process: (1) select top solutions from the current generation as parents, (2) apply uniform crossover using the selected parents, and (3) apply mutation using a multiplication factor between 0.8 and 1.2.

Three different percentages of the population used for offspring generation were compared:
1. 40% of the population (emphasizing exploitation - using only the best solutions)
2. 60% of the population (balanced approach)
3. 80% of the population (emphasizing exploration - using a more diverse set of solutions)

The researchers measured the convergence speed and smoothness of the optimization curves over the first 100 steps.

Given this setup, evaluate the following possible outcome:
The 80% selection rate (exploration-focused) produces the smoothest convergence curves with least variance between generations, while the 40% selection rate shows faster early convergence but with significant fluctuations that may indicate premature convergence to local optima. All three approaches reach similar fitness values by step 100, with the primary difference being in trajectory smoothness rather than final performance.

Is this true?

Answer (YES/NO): NO